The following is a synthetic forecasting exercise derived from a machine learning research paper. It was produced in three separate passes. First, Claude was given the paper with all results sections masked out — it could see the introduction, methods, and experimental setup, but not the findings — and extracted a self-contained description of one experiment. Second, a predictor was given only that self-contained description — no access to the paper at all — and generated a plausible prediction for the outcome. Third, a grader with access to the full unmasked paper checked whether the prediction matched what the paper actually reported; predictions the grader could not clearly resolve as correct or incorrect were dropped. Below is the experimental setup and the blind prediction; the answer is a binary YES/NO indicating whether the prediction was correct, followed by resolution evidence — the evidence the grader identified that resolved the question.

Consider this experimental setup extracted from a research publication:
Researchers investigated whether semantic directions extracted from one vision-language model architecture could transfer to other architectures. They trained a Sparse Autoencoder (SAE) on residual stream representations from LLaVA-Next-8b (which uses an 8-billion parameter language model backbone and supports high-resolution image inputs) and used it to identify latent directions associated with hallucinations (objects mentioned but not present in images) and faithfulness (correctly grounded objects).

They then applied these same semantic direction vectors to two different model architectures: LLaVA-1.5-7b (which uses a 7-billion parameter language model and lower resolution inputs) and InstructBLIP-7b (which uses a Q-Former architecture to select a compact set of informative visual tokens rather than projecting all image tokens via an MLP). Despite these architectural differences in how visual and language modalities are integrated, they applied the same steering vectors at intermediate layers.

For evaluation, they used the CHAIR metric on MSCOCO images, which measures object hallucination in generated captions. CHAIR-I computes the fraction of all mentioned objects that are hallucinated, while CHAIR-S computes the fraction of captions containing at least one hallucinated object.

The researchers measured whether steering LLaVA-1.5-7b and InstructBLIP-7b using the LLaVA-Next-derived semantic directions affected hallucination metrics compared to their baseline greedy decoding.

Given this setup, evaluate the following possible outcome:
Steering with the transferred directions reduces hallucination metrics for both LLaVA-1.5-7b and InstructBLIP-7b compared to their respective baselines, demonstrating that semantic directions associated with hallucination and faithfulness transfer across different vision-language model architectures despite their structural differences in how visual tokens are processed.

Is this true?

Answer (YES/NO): YES